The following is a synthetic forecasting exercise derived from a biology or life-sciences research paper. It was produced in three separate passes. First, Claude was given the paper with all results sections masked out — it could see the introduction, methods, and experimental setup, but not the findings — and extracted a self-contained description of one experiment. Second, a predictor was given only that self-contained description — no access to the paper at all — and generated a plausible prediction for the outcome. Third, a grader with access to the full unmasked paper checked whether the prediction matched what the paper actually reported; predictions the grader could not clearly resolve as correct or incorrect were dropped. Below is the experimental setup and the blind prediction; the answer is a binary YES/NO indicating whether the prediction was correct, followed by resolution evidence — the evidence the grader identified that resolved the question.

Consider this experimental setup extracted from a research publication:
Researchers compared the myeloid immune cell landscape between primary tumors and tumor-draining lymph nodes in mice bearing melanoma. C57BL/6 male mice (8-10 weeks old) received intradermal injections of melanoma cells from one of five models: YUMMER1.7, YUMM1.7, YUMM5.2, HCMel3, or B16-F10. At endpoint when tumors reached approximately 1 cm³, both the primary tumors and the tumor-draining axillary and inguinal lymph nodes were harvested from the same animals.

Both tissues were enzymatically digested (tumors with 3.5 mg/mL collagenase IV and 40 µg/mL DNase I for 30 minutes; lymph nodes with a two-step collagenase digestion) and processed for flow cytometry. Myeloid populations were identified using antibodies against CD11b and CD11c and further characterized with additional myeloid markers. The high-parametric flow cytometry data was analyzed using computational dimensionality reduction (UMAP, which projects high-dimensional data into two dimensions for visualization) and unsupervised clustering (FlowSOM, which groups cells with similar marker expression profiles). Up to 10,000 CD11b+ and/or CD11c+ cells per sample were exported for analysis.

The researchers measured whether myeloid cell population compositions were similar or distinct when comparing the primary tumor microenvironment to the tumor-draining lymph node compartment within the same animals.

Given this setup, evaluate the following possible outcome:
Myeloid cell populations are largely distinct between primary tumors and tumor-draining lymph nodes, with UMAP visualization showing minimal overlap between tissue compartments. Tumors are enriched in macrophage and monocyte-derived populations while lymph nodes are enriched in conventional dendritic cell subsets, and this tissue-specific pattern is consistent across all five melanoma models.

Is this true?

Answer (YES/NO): NO